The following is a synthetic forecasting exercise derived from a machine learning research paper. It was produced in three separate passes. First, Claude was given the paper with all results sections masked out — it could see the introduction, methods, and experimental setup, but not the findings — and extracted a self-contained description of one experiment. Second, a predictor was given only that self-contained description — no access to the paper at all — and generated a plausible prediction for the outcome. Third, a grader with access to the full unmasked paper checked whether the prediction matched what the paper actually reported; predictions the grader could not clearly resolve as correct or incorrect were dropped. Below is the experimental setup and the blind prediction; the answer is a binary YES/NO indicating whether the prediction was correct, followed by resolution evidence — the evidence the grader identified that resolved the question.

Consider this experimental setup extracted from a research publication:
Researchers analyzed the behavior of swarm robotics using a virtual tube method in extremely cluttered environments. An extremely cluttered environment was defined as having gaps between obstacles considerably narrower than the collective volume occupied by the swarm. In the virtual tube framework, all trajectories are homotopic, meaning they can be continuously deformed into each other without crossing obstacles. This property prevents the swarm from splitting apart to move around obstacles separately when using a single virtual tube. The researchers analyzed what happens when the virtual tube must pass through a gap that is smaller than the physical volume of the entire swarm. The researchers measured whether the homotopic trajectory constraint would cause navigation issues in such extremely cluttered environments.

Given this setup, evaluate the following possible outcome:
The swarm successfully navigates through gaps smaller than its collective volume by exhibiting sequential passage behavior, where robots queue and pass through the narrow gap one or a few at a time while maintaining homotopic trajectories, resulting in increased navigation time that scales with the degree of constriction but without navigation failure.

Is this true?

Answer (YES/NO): NO